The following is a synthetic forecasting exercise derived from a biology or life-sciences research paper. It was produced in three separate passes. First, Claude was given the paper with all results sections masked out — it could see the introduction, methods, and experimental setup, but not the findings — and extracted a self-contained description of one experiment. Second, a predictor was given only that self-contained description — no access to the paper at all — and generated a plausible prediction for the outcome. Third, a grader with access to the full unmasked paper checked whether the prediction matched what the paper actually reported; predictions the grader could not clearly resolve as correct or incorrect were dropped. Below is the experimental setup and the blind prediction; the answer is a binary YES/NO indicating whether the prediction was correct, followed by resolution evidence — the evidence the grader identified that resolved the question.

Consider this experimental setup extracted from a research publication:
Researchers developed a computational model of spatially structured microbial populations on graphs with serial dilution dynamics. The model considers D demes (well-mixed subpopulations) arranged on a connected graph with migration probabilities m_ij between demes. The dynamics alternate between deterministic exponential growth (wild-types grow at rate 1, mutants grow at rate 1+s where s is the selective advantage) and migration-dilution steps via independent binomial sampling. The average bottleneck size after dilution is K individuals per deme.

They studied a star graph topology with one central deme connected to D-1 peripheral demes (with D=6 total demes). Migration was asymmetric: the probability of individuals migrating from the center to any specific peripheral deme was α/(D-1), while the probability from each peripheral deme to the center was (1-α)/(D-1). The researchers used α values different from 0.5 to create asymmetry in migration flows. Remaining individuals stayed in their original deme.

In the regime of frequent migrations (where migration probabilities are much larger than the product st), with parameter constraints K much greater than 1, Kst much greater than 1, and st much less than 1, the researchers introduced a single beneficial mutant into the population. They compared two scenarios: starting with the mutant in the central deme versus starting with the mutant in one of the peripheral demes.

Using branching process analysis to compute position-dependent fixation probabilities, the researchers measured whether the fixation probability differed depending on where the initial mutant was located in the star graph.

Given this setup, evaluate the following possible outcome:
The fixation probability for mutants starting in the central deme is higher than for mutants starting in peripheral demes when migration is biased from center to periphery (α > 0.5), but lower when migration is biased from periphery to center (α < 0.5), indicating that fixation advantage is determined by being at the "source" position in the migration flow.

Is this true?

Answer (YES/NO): YES